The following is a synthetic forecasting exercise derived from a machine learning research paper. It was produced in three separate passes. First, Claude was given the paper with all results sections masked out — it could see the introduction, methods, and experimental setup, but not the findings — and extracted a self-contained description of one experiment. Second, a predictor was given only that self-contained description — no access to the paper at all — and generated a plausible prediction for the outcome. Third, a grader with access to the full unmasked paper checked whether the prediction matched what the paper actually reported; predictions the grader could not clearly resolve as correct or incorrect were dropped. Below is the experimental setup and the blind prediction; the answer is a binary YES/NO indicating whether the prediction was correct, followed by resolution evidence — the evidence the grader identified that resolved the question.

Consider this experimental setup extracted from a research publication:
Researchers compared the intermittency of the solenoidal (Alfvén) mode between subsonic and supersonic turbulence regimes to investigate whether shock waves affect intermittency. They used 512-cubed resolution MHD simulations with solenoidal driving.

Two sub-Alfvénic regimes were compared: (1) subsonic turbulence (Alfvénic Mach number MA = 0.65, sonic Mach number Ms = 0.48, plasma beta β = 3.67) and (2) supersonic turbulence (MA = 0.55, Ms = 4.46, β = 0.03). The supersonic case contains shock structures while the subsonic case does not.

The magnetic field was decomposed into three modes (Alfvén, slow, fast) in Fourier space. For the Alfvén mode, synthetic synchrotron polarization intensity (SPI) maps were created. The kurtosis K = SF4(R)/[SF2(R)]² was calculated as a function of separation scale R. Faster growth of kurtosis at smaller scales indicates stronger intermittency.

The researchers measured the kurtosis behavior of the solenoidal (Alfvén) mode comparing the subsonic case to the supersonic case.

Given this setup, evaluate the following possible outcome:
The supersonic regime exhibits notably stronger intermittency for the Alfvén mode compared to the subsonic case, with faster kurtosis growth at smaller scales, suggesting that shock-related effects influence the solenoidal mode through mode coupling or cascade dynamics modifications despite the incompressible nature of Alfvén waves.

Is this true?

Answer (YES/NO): NO